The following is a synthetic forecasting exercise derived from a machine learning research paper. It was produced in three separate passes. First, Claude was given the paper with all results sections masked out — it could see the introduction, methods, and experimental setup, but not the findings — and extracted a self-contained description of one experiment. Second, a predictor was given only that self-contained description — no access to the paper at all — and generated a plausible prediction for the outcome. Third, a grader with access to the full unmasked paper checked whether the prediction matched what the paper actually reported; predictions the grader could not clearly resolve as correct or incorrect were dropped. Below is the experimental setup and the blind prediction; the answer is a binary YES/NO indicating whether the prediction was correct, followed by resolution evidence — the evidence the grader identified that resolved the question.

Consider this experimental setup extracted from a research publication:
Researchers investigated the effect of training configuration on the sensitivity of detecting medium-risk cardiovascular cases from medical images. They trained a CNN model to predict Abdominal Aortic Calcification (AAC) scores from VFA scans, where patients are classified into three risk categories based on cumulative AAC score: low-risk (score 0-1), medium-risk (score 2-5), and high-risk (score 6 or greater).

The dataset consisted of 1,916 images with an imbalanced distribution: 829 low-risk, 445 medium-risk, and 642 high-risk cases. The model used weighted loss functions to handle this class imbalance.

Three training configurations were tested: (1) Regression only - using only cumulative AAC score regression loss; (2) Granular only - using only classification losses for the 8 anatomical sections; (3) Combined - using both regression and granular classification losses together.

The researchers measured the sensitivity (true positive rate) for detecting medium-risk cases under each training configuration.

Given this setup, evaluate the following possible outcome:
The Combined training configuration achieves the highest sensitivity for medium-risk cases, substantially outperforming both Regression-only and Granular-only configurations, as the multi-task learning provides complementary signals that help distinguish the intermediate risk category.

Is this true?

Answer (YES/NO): NO